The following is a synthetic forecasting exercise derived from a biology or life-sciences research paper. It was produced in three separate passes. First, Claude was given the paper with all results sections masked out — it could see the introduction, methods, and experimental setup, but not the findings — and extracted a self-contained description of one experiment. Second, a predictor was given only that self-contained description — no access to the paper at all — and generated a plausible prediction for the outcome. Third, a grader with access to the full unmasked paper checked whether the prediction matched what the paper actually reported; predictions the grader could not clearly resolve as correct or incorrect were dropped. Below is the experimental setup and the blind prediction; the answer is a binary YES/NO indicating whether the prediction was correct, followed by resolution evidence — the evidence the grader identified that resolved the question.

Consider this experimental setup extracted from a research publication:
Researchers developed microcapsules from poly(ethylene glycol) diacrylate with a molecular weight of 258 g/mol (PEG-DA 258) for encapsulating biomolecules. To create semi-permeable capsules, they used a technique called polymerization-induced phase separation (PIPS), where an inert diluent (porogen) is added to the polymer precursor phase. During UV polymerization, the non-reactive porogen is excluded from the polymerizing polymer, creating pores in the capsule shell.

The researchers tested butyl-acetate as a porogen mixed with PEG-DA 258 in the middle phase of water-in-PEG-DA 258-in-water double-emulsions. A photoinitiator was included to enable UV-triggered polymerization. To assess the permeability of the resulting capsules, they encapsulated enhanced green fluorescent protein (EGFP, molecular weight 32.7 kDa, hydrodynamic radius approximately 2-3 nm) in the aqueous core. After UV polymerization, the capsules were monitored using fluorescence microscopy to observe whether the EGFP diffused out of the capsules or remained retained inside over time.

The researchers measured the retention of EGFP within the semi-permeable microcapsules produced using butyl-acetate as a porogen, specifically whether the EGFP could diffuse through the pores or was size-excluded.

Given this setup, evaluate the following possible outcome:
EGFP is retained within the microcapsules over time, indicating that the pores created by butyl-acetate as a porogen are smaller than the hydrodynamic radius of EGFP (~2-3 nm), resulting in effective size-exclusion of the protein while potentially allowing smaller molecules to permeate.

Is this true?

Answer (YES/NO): YES